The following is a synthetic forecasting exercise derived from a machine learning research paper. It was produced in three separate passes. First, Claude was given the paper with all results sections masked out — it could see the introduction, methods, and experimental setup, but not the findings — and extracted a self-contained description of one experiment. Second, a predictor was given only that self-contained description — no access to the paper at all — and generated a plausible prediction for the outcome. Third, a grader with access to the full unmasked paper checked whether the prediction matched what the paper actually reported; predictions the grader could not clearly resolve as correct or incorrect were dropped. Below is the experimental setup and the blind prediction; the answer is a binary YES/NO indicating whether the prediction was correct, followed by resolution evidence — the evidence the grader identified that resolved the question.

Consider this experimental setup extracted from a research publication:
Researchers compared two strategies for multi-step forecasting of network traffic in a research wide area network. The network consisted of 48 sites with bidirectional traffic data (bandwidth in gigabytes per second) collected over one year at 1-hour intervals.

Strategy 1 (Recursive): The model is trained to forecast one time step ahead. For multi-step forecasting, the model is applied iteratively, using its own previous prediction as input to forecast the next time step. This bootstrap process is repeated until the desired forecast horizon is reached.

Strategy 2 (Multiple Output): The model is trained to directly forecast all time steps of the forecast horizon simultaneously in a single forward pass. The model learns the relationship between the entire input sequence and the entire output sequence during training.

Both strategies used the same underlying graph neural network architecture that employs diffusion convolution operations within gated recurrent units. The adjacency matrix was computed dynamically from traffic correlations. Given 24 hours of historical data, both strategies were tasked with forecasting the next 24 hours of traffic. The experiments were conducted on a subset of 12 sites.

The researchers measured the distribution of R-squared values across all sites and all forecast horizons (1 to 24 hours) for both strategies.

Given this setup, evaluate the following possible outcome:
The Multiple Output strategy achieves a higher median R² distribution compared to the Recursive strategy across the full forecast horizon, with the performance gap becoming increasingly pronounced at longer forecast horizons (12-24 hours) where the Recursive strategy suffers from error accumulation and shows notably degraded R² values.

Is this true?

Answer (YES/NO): YES